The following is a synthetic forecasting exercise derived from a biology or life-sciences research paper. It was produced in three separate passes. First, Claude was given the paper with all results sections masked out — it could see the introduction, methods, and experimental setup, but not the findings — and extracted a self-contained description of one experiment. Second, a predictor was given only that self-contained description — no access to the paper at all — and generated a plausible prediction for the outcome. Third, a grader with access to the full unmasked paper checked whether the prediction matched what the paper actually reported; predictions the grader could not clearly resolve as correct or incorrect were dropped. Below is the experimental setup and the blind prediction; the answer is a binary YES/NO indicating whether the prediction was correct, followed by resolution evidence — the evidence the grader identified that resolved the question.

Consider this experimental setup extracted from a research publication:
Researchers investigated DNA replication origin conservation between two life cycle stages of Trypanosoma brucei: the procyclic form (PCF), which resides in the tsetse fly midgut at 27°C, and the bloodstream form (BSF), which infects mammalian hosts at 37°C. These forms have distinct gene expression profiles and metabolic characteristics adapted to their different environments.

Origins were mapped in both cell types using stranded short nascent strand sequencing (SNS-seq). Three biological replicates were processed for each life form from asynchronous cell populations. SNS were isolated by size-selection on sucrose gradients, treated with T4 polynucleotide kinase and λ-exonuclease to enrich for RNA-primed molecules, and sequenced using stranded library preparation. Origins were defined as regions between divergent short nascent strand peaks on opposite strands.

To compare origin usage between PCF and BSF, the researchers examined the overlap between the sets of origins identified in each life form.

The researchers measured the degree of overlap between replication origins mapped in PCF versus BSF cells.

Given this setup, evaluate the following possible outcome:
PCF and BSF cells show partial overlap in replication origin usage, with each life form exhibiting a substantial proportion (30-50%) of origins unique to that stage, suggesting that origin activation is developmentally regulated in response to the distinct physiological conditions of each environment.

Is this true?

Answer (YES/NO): NO